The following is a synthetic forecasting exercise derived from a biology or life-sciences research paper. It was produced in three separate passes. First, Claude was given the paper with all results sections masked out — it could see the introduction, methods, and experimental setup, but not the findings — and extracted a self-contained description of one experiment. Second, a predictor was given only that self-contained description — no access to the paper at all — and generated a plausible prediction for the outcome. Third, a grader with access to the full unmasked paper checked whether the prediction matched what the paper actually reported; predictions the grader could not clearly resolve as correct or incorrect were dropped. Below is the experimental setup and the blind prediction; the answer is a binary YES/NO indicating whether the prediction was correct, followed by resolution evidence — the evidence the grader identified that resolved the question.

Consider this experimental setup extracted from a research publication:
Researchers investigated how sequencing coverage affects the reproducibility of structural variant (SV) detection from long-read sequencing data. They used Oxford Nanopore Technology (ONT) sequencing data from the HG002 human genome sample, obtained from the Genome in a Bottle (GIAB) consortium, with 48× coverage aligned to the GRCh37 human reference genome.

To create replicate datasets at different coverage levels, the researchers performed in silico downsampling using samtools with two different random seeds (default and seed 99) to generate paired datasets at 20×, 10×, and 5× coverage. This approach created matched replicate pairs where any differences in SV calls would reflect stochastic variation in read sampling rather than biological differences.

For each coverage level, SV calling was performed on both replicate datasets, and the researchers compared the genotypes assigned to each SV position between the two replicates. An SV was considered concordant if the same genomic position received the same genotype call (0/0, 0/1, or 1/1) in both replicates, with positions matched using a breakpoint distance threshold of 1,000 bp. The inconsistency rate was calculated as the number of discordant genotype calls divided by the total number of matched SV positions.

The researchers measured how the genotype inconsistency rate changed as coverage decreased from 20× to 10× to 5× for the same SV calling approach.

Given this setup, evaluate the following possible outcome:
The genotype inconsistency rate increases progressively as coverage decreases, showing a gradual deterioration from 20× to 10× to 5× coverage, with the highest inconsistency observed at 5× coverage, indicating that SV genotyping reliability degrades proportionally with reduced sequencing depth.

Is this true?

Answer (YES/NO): YES